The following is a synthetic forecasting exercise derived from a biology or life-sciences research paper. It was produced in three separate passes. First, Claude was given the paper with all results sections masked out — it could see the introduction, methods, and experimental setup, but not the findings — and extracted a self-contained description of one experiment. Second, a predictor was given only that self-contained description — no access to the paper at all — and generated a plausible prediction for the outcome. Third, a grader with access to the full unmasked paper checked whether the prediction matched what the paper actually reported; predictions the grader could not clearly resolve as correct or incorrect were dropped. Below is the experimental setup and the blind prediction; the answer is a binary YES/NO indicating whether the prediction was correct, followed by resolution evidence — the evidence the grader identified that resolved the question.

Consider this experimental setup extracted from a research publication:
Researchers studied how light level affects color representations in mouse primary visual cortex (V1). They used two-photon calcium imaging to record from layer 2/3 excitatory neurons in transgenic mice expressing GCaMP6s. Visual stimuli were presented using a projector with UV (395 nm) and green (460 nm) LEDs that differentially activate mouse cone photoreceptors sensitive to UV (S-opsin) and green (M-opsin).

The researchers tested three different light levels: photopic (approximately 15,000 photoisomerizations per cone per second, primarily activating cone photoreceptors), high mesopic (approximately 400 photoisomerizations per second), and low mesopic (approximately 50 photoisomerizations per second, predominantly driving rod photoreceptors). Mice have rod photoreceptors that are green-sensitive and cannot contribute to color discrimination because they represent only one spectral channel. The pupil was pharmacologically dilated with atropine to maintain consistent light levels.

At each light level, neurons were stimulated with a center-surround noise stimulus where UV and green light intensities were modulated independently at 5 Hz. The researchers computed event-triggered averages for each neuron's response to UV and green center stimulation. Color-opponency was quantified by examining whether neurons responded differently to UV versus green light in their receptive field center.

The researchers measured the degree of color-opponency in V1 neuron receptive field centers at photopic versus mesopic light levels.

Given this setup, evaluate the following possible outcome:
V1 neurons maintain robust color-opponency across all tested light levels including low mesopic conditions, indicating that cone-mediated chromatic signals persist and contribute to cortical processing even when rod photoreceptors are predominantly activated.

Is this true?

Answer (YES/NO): NO